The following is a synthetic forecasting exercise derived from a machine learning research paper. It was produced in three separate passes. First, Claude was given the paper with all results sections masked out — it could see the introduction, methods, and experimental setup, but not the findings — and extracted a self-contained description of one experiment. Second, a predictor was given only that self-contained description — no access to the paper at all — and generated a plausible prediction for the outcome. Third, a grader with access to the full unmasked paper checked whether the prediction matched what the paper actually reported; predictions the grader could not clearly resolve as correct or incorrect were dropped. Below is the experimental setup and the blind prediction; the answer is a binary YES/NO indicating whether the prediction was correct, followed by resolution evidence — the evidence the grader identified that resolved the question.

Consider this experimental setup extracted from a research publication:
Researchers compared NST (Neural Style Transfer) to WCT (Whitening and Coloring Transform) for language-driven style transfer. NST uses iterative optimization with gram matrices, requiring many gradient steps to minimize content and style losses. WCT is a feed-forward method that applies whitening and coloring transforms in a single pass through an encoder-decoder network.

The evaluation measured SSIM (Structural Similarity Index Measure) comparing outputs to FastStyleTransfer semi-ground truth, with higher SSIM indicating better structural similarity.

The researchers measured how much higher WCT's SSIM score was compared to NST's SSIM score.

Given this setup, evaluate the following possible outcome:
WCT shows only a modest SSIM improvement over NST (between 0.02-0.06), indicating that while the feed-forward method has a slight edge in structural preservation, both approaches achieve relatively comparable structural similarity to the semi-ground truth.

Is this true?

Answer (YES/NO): NO